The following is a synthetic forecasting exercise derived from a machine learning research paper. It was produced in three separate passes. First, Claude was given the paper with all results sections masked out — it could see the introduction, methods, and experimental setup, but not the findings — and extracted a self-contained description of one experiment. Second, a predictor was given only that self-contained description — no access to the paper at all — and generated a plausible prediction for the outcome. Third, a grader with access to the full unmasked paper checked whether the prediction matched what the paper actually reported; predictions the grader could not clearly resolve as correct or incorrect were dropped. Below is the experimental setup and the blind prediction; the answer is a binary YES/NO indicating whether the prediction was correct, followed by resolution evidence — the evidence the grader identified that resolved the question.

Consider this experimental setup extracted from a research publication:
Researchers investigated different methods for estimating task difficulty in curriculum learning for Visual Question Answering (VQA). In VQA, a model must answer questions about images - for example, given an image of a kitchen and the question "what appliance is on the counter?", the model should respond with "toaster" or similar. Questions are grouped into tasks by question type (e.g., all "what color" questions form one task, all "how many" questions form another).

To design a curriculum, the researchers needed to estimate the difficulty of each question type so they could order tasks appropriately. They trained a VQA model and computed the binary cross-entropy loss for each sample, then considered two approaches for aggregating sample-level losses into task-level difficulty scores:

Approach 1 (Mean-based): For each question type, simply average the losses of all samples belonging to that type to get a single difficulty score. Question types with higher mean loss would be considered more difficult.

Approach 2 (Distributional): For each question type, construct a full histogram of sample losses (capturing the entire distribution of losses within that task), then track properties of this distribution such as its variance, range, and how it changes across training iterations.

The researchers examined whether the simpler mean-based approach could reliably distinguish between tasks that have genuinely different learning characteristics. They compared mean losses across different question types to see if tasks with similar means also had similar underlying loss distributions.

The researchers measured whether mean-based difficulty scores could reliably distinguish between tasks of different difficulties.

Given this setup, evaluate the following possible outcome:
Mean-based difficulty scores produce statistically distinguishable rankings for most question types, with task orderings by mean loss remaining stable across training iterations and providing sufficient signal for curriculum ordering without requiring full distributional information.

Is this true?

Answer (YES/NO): NO